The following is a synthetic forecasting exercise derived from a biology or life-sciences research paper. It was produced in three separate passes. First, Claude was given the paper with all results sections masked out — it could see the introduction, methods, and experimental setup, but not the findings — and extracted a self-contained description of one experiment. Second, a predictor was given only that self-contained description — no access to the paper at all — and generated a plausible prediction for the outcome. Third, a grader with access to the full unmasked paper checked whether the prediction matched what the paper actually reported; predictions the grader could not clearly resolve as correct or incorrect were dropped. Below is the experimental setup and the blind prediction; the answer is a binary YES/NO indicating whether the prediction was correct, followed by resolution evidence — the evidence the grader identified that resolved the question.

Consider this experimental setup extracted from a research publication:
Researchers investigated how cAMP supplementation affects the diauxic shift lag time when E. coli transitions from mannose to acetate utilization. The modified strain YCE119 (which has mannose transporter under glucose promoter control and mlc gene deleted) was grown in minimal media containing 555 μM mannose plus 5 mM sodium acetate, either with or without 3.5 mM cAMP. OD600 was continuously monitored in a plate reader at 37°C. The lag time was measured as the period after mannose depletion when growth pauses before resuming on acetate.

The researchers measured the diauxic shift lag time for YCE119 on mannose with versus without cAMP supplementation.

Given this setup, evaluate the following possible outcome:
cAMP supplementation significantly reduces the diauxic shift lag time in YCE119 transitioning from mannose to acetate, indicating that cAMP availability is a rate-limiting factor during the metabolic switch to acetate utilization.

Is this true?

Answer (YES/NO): YES